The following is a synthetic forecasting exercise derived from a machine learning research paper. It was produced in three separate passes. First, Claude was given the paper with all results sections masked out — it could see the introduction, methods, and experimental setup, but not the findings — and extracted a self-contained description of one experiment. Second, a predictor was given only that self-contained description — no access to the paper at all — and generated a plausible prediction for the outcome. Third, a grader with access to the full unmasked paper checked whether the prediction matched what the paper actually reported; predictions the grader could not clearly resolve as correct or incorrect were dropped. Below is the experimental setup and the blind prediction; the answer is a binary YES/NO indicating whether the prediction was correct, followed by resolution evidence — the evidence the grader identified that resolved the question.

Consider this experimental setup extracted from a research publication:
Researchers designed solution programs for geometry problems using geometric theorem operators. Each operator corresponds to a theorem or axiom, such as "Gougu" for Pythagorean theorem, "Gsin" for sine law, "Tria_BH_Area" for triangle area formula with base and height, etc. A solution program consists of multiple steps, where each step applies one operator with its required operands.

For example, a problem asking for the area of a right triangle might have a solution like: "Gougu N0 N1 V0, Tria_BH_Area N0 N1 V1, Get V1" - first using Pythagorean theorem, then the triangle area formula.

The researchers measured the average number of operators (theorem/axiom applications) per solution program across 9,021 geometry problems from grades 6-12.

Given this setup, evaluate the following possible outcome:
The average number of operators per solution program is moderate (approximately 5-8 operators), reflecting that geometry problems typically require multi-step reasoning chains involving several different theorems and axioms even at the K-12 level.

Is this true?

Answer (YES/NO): NO